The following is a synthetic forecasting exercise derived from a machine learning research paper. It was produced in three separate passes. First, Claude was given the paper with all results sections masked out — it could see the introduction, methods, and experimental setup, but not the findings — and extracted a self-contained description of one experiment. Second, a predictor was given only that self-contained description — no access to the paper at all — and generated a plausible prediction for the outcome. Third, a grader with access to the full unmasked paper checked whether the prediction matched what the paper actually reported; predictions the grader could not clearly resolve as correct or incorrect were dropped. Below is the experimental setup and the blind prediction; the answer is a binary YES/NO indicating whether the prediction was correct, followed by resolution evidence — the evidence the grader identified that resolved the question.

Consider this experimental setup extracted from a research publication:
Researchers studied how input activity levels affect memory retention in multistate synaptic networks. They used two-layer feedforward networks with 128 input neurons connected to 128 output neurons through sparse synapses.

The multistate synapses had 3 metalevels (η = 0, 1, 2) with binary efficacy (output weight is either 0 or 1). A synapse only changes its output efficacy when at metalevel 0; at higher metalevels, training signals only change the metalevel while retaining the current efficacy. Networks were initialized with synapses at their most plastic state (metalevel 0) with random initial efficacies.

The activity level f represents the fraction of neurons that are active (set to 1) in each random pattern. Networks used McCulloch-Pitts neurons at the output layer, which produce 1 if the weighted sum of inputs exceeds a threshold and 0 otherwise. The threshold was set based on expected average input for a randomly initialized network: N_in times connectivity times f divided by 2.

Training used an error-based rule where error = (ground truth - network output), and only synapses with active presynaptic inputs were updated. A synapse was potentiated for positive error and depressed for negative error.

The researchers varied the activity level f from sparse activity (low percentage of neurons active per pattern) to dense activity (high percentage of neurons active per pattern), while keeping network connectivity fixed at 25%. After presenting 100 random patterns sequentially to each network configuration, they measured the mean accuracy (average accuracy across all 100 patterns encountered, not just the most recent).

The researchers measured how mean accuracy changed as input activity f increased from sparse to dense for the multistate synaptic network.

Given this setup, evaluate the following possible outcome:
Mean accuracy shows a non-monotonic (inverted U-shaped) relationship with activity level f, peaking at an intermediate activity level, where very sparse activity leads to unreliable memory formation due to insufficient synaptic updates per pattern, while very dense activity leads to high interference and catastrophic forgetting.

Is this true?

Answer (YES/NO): NO